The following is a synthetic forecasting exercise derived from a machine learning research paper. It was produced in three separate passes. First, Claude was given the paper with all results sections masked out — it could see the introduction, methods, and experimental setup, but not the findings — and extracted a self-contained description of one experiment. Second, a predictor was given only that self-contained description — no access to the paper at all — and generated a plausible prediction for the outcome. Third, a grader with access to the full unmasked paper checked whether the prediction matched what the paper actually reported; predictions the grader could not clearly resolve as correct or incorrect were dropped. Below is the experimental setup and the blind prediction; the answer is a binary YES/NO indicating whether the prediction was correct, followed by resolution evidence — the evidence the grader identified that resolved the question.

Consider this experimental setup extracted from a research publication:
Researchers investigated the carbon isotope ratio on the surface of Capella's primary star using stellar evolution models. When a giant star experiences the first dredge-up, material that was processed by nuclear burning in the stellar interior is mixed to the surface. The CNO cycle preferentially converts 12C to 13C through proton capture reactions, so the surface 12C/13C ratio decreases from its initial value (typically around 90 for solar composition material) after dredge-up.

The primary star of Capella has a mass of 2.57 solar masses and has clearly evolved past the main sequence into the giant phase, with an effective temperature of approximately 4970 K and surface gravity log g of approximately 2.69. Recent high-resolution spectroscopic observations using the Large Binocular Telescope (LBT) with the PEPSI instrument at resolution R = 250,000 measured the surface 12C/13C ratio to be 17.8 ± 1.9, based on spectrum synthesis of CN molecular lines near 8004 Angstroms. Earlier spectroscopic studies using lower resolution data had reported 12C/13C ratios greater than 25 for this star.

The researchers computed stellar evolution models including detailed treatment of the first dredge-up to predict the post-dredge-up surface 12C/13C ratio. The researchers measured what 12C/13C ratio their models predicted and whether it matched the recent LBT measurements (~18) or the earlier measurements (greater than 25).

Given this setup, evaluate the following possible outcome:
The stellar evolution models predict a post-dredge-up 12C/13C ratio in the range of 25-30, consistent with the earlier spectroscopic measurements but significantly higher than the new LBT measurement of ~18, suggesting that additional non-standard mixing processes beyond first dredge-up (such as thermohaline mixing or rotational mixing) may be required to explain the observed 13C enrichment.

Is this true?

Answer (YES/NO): NO